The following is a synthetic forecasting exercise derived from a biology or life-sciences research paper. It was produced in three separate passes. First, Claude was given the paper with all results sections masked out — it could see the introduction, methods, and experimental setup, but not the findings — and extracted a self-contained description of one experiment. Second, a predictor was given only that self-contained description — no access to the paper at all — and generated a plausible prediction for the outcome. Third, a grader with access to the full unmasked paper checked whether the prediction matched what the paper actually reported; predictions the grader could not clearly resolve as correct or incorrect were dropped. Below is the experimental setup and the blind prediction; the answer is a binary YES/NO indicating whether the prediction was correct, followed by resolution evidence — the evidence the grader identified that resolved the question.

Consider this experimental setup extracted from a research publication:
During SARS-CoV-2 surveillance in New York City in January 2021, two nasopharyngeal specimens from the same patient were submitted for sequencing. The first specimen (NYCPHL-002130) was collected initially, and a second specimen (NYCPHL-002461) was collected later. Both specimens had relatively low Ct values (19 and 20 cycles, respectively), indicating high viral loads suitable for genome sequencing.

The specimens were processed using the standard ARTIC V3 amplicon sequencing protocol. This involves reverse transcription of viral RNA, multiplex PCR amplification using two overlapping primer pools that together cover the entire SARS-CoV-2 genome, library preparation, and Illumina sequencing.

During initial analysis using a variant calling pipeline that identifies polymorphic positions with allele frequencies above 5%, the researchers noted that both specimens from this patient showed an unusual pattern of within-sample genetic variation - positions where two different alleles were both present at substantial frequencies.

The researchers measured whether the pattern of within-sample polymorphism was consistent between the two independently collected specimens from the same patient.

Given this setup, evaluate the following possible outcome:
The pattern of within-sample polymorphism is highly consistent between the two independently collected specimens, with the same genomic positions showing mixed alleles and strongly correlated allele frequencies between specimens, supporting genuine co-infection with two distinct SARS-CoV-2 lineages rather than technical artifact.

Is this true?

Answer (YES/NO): YES